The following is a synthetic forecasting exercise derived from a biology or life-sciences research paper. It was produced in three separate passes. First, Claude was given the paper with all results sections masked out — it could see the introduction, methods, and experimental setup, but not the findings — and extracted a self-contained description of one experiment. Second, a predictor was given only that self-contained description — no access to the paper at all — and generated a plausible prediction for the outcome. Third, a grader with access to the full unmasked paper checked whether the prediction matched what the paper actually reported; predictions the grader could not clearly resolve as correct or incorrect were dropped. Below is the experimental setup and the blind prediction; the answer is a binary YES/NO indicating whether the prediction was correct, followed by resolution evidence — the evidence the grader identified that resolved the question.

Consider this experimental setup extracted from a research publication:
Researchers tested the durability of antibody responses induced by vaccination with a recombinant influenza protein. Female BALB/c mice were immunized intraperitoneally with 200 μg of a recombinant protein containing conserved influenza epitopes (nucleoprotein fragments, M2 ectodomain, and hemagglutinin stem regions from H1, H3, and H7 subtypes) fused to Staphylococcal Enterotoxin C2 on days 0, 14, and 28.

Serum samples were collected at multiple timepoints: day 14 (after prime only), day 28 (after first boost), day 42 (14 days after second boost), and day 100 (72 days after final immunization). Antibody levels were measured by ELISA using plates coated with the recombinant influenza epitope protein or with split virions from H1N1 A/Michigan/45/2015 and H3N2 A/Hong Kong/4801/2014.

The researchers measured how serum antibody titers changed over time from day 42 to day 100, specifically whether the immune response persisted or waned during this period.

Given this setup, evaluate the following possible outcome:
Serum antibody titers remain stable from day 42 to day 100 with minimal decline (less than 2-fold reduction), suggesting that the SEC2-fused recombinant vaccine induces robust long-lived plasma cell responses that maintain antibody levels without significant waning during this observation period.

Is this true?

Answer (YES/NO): NO